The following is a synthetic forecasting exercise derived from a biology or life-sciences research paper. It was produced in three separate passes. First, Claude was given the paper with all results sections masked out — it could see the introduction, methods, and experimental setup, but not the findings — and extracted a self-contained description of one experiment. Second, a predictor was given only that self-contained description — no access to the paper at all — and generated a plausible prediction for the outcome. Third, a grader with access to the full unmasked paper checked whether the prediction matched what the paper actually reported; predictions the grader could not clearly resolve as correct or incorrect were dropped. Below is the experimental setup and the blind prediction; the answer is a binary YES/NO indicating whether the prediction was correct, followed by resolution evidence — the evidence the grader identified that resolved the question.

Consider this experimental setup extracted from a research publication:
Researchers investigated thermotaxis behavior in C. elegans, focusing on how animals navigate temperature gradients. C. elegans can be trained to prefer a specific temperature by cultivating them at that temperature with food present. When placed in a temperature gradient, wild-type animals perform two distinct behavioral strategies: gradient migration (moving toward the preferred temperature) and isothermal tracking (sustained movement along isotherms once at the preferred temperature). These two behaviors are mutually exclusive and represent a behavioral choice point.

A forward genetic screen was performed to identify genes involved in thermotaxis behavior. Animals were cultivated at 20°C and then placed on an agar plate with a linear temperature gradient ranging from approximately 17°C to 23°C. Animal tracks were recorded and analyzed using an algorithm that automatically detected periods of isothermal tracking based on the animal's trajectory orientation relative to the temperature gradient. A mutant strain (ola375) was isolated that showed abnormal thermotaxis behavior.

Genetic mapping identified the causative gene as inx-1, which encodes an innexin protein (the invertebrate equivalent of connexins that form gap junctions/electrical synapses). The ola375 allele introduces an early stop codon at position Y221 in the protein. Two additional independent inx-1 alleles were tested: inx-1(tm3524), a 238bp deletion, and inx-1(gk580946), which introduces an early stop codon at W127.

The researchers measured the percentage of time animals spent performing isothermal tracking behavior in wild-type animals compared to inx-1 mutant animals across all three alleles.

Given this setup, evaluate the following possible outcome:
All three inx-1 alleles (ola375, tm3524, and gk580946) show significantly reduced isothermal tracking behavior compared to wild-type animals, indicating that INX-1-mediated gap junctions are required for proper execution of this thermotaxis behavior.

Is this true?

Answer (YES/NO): NO